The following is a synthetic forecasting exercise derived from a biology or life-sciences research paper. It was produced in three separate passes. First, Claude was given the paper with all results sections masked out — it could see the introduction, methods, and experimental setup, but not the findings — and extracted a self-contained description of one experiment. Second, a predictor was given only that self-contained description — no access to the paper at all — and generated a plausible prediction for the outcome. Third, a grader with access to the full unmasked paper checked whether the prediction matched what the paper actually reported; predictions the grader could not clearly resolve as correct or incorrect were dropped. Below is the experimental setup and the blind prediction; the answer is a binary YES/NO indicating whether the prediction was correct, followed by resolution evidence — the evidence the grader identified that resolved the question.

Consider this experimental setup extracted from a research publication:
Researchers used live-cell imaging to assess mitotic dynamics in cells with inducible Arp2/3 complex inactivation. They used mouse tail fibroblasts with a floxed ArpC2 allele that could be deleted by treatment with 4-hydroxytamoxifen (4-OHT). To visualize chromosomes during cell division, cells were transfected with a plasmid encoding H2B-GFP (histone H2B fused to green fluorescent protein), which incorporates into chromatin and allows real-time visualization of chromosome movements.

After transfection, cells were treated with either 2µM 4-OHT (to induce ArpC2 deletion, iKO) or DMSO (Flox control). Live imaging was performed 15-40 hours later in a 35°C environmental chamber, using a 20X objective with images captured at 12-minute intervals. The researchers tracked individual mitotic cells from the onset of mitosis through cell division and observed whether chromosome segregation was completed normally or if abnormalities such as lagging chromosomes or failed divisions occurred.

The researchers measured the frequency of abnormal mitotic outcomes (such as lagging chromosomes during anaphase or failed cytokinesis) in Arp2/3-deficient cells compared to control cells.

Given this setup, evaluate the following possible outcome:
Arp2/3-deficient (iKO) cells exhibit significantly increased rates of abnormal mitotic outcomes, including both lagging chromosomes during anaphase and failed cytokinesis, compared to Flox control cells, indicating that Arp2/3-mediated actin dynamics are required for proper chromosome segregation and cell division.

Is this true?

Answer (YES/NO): NO